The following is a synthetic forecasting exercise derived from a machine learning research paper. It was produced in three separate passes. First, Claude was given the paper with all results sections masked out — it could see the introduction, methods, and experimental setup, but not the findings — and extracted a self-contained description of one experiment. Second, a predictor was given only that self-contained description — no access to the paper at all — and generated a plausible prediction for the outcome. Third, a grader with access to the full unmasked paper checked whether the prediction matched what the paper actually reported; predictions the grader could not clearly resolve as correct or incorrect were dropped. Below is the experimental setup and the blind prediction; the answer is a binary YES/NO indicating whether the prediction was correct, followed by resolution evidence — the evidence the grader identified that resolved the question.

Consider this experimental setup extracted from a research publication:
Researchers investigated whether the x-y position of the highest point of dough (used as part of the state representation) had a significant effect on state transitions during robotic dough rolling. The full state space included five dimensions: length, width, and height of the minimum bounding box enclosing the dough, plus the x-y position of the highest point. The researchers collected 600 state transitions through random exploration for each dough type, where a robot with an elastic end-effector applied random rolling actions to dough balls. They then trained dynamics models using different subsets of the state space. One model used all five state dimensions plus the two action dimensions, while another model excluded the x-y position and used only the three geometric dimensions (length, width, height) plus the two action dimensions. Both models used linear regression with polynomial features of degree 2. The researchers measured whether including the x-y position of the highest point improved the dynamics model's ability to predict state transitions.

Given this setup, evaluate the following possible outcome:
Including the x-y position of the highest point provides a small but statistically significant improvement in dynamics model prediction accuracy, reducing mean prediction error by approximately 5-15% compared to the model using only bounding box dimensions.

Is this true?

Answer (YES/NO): NO